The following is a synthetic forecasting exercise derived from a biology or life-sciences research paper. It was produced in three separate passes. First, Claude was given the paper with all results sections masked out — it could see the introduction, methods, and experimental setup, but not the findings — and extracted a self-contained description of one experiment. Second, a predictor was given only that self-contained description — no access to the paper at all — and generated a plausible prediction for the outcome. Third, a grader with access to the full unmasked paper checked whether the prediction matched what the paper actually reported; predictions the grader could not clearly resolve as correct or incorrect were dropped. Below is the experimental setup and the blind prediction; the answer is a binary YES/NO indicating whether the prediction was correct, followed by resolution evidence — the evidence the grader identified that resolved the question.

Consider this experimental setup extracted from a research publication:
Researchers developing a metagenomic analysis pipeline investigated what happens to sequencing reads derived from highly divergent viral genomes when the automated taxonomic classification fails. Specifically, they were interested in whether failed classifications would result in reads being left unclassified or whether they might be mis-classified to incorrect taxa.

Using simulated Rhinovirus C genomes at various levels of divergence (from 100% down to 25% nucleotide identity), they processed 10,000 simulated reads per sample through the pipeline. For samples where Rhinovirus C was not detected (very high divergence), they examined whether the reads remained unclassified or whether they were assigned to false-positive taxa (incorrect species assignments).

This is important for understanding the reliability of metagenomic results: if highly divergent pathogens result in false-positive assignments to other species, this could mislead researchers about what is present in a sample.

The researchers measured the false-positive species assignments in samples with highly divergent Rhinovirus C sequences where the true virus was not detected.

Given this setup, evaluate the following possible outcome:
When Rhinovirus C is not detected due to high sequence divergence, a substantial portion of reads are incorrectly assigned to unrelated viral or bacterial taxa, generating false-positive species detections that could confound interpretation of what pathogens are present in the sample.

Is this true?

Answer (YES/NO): NO